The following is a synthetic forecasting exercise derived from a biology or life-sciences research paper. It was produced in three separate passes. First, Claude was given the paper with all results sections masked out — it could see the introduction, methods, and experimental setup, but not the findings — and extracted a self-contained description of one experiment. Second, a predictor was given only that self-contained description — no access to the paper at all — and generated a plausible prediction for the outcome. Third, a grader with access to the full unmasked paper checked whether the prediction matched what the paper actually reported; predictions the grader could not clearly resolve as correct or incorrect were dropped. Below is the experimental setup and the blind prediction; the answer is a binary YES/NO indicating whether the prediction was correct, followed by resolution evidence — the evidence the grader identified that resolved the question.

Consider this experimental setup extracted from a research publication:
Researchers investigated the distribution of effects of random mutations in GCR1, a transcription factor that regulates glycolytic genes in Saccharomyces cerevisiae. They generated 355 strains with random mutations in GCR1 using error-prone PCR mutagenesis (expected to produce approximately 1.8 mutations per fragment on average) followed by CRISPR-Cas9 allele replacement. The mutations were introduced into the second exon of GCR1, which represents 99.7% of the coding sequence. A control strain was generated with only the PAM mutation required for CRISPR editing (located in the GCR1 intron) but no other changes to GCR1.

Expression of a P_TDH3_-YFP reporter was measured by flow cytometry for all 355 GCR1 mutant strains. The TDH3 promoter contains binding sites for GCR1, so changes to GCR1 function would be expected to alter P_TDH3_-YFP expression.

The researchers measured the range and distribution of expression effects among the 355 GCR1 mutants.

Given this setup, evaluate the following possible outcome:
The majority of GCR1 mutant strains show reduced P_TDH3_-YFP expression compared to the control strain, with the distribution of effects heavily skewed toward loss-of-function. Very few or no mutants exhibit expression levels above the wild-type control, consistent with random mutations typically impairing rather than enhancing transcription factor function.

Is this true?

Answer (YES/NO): NO